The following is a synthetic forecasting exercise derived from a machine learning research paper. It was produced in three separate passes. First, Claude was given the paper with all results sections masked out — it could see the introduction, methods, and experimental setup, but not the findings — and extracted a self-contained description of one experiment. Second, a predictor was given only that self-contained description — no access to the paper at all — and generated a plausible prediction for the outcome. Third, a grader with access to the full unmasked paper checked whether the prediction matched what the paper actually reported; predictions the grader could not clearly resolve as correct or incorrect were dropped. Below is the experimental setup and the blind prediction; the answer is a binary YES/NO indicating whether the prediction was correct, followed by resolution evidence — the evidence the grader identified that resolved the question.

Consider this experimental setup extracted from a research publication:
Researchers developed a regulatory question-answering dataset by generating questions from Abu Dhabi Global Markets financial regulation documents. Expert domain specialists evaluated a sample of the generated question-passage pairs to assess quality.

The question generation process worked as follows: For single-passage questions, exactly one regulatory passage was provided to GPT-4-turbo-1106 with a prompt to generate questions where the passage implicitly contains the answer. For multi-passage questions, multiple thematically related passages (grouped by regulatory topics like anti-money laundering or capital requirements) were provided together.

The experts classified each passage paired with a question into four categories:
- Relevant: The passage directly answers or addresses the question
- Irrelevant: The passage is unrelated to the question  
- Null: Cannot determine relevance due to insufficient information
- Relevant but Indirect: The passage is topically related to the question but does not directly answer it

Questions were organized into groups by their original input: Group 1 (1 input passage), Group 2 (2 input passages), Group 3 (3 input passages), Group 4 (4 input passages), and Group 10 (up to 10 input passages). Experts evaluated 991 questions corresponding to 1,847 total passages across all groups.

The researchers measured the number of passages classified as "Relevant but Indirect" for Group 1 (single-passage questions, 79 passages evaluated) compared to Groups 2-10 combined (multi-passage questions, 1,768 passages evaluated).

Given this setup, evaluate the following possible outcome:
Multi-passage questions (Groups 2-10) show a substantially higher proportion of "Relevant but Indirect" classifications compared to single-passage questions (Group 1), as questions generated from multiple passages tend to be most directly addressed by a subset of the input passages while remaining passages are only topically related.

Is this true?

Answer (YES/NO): YES